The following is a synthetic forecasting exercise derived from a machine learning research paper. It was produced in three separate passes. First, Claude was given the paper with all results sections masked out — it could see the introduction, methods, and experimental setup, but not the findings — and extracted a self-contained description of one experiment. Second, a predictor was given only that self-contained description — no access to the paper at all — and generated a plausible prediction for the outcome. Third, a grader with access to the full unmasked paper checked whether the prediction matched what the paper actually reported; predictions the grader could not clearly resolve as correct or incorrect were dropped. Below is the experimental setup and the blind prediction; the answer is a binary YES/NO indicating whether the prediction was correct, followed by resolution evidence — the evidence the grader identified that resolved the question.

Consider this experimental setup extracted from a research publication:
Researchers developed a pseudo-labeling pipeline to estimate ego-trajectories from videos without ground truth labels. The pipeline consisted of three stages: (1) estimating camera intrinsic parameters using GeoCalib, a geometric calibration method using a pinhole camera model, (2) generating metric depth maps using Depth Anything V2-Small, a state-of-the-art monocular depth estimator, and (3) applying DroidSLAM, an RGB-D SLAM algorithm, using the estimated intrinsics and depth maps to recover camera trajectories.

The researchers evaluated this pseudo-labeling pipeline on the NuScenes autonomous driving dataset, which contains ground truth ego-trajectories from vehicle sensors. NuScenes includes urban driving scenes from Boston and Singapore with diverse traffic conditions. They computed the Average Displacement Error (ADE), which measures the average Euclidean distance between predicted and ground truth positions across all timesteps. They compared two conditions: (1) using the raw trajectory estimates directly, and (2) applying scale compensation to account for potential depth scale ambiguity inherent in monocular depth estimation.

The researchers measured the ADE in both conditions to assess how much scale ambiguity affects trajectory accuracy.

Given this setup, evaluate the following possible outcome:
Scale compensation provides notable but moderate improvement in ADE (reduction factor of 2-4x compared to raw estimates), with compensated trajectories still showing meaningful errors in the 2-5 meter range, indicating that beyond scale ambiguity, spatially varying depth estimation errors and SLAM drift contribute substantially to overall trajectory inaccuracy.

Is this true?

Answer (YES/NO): NO